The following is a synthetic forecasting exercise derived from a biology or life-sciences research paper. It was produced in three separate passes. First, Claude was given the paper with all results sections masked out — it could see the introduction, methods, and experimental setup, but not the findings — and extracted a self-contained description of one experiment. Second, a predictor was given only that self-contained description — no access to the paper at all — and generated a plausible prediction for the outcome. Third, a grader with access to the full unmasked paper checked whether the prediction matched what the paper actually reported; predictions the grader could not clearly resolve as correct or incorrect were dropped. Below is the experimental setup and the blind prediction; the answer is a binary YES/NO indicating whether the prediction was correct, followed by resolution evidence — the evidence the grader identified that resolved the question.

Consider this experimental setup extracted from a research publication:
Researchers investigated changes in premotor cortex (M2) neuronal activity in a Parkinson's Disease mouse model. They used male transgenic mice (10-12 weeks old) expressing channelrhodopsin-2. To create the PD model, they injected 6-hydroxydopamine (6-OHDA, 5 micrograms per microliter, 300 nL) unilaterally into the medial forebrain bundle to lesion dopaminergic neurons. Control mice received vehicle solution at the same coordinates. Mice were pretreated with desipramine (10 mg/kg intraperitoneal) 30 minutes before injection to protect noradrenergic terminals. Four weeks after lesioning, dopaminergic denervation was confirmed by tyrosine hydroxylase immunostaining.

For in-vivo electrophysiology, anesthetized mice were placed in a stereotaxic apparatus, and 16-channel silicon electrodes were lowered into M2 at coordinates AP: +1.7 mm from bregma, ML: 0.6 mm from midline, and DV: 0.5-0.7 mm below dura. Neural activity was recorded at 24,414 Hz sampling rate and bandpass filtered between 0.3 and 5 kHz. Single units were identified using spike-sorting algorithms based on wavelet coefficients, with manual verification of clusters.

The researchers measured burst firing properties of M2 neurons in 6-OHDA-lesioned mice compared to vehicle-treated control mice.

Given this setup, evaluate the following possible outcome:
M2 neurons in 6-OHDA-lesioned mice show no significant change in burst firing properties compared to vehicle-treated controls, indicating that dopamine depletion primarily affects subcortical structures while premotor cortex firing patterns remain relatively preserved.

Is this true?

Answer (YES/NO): NO